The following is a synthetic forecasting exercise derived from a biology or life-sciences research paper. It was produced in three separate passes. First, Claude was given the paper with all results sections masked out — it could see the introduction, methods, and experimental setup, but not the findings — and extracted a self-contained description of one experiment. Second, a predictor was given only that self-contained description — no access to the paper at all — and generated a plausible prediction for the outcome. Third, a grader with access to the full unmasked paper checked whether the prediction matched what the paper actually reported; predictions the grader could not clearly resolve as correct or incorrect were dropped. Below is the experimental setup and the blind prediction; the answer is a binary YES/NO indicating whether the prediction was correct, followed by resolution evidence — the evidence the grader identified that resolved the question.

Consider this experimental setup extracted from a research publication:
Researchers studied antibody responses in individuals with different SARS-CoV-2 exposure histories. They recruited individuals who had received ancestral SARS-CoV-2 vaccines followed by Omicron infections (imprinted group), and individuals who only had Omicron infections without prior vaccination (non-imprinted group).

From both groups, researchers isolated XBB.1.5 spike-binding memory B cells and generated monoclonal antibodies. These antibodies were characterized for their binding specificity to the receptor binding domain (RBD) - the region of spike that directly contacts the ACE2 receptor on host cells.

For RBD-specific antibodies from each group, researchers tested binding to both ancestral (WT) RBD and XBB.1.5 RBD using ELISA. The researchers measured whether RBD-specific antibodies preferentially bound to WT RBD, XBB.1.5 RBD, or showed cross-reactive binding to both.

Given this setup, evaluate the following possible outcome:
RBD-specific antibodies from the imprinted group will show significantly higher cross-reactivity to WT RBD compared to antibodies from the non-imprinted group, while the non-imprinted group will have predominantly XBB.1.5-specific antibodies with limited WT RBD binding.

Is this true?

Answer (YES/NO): YES